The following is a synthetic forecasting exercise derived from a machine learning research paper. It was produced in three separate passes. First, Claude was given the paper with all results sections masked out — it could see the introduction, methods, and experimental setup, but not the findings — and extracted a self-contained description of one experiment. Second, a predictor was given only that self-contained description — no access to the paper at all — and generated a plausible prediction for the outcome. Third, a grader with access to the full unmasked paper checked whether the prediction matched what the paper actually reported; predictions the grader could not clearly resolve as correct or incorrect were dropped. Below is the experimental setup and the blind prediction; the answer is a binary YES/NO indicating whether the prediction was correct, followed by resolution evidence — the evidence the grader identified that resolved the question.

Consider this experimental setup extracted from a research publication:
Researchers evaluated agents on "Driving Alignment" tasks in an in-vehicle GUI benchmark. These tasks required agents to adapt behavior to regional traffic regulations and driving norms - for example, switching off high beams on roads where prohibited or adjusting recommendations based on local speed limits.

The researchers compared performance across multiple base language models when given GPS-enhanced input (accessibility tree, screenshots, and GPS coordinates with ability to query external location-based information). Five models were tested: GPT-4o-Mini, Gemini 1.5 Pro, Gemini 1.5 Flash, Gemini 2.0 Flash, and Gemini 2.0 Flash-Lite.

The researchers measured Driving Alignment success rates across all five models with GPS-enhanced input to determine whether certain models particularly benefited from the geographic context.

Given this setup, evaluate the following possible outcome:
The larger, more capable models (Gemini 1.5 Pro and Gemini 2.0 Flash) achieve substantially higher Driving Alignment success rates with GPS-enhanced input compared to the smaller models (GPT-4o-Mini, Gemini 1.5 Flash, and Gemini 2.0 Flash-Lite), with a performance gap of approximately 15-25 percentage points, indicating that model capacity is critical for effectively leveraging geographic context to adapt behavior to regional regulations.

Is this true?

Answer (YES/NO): NO